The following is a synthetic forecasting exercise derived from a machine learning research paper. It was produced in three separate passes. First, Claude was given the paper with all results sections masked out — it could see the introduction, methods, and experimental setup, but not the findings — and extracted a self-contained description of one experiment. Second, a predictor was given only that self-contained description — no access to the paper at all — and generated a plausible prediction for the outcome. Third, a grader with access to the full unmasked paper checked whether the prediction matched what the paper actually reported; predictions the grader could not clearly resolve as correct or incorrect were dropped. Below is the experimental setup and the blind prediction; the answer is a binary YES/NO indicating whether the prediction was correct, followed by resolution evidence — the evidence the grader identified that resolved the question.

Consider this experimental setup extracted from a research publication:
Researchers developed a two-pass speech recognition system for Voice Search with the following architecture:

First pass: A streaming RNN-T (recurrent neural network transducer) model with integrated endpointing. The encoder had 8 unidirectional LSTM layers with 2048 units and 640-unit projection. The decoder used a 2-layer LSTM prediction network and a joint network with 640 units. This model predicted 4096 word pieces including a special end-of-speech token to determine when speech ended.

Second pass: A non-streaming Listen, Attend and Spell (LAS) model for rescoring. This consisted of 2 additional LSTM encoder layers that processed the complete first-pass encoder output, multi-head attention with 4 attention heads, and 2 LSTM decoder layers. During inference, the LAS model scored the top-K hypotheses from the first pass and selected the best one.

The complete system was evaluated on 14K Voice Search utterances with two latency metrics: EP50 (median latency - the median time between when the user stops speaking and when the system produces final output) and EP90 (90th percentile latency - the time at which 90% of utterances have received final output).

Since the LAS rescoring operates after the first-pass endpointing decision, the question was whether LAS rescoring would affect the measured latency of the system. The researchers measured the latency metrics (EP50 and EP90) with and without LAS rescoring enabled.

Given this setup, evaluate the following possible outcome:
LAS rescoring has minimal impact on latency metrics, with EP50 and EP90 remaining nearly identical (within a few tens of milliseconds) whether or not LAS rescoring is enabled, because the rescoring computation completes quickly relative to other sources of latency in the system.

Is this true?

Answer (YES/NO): NO